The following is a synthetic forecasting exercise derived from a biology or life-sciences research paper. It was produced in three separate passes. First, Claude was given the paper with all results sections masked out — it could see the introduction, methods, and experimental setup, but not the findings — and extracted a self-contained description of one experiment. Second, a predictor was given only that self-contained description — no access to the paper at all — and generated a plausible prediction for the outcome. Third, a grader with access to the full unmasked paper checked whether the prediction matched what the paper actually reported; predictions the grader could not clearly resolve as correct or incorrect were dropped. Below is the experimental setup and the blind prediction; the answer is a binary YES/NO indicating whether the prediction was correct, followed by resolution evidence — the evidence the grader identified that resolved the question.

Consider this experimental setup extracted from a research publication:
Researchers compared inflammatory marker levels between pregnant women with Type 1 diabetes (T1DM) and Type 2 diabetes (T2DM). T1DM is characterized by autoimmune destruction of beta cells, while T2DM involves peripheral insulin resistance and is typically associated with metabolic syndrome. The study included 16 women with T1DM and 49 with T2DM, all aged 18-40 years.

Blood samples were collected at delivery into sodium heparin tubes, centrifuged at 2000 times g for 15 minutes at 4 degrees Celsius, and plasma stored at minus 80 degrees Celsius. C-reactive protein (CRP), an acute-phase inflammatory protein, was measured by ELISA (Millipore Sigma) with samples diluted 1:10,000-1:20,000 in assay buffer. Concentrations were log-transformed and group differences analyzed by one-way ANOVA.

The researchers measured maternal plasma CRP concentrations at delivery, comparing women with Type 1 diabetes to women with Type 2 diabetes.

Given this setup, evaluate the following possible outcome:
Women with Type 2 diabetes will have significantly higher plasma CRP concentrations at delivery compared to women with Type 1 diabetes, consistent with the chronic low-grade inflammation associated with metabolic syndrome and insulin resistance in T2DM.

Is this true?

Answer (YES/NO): NO